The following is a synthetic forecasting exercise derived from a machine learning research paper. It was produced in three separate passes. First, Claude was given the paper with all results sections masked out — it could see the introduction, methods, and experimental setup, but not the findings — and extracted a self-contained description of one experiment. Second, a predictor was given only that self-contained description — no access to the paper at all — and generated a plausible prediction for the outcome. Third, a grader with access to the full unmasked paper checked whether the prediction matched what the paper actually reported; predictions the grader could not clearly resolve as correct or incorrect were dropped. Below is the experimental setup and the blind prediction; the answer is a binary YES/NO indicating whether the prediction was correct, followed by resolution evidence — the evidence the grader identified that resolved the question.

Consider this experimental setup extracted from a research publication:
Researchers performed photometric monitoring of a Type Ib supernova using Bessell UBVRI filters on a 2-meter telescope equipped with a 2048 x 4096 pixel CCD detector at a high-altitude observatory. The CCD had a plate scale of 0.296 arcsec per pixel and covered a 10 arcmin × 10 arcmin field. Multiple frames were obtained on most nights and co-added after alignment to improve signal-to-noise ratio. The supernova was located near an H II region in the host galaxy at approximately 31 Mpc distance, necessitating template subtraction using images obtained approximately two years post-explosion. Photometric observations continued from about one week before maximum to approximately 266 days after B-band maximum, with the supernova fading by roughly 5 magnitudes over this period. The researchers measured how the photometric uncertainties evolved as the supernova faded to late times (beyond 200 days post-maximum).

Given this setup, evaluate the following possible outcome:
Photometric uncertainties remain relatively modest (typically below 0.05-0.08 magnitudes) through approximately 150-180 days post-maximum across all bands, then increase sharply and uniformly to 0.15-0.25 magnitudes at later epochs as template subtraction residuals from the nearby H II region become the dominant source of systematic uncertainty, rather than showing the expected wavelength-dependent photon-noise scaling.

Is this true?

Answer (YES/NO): NO